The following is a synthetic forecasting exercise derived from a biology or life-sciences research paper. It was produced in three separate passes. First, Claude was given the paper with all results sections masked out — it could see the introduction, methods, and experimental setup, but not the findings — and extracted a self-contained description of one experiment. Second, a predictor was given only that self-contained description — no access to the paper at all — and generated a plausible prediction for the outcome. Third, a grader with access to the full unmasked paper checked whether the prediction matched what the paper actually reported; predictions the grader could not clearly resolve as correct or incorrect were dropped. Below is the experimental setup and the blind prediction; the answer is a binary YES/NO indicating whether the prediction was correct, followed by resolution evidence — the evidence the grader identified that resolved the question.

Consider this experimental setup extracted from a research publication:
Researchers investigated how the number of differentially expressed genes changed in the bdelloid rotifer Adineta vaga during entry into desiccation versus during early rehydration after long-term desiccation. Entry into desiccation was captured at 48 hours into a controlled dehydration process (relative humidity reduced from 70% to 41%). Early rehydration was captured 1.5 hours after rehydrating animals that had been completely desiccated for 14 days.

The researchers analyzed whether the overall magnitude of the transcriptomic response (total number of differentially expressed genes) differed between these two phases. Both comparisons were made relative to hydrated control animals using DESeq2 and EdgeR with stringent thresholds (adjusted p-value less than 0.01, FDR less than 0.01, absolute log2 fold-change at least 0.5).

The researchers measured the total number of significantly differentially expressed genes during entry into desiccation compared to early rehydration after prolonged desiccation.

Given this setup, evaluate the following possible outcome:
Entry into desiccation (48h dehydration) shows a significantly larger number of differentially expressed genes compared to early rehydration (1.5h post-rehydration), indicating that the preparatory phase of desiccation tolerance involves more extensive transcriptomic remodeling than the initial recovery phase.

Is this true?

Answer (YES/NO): NO